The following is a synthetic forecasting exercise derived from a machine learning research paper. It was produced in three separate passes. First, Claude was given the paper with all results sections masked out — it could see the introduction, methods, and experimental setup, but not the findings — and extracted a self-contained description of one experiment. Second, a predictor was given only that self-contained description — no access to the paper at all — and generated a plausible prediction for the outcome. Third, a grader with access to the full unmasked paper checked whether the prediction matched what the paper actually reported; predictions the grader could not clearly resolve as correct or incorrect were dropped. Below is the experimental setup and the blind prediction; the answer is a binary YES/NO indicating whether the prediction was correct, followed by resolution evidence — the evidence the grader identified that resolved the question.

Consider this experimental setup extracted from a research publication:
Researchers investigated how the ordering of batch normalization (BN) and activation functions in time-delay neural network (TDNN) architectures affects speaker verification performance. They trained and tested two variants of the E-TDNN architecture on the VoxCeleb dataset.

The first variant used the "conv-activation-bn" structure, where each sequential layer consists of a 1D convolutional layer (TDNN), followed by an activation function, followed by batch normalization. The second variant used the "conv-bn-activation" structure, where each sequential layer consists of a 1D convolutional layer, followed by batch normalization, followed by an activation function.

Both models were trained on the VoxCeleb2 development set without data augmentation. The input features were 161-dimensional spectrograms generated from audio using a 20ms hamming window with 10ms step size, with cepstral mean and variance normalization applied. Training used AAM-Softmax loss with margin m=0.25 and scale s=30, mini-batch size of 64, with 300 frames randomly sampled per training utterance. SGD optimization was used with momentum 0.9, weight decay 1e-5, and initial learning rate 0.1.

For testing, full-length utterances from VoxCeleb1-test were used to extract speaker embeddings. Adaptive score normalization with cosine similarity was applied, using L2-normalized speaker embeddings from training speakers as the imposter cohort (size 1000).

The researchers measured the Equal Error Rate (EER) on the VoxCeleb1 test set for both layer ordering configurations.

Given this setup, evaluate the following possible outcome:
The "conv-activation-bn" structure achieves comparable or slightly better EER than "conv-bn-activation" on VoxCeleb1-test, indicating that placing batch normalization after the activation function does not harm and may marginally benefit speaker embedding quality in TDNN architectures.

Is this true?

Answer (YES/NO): NO